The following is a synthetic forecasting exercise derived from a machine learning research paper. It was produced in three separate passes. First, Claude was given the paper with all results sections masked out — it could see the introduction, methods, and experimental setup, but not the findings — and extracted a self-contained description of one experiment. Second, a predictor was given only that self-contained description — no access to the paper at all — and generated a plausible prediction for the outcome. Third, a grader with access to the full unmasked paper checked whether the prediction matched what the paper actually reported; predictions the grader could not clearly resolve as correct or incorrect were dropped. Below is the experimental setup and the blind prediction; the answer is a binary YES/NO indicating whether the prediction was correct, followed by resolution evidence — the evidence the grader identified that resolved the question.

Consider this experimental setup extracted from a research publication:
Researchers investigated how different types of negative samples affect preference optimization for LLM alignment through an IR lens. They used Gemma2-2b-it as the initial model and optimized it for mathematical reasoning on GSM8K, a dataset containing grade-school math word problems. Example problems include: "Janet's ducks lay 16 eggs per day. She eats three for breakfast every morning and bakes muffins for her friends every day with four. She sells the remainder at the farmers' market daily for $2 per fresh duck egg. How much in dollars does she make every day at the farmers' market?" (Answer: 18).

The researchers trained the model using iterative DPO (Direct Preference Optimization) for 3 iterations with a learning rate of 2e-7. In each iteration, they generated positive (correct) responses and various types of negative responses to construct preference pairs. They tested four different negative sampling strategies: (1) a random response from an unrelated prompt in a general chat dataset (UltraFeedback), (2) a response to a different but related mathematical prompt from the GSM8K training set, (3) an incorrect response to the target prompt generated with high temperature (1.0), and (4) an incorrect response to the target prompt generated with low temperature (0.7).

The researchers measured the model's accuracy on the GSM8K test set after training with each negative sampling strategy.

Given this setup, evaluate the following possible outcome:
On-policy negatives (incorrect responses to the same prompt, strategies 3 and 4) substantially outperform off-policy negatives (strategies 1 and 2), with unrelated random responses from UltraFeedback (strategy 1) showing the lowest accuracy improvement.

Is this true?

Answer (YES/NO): YES